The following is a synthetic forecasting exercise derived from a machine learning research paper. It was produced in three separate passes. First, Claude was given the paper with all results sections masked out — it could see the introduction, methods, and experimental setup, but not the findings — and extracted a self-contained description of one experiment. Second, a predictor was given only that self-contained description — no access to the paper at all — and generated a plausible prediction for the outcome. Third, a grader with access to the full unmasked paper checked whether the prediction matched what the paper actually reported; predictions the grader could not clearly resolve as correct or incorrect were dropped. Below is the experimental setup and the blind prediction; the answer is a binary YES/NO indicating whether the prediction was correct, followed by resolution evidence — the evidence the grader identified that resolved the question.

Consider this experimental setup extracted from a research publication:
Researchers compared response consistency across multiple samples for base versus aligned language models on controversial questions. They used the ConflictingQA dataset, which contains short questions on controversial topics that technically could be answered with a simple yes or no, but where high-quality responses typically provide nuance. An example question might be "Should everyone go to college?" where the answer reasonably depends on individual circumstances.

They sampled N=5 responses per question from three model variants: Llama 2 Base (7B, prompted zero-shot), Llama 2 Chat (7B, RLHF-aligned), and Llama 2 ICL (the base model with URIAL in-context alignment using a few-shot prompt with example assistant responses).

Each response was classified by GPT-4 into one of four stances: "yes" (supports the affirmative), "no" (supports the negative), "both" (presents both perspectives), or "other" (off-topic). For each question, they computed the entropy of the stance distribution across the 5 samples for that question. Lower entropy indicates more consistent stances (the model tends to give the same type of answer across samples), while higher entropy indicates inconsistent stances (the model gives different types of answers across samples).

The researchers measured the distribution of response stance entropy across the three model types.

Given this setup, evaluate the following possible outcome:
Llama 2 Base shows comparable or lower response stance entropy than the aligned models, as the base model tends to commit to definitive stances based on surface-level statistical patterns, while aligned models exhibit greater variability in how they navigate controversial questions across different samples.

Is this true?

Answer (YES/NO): NO